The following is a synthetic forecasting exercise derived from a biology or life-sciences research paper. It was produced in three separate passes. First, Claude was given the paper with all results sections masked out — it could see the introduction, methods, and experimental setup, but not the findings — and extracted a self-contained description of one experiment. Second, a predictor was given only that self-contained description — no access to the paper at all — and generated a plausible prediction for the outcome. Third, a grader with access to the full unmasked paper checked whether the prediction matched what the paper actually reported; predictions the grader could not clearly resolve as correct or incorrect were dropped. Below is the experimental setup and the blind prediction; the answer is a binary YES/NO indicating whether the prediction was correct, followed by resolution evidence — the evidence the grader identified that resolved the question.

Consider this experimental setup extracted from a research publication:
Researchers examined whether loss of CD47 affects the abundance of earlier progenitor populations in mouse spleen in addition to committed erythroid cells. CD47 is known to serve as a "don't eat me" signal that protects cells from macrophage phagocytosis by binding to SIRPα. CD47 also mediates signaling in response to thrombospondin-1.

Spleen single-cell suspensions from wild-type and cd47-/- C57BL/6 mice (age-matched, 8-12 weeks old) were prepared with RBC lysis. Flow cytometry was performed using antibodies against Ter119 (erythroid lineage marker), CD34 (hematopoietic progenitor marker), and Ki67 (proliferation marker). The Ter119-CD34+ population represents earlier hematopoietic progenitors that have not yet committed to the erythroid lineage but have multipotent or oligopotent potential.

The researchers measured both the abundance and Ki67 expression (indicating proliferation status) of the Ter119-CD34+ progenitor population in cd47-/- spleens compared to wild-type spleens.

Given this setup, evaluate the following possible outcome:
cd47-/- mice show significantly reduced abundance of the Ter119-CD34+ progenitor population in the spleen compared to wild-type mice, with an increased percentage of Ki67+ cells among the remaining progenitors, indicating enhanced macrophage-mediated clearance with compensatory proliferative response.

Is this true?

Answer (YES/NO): NO